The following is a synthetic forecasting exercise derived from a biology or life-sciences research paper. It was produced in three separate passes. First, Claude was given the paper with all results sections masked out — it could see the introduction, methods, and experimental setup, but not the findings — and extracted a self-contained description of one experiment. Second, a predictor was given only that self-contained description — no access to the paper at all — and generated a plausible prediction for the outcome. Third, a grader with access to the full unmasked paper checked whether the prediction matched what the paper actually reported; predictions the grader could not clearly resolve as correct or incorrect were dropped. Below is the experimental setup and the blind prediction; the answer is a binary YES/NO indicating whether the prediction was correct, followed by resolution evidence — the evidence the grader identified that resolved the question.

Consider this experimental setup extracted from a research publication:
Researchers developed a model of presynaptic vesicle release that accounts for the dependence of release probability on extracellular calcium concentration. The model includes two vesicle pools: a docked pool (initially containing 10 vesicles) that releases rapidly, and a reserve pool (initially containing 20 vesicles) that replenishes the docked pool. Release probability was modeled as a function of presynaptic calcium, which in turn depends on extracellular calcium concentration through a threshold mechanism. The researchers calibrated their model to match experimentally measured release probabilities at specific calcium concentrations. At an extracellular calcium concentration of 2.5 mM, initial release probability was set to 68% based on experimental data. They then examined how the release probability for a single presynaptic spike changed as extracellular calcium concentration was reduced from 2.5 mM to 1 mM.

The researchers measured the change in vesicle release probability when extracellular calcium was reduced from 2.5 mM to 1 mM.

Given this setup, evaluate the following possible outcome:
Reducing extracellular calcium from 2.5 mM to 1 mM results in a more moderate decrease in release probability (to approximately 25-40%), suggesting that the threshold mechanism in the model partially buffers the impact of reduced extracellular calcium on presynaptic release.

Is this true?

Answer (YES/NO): NO